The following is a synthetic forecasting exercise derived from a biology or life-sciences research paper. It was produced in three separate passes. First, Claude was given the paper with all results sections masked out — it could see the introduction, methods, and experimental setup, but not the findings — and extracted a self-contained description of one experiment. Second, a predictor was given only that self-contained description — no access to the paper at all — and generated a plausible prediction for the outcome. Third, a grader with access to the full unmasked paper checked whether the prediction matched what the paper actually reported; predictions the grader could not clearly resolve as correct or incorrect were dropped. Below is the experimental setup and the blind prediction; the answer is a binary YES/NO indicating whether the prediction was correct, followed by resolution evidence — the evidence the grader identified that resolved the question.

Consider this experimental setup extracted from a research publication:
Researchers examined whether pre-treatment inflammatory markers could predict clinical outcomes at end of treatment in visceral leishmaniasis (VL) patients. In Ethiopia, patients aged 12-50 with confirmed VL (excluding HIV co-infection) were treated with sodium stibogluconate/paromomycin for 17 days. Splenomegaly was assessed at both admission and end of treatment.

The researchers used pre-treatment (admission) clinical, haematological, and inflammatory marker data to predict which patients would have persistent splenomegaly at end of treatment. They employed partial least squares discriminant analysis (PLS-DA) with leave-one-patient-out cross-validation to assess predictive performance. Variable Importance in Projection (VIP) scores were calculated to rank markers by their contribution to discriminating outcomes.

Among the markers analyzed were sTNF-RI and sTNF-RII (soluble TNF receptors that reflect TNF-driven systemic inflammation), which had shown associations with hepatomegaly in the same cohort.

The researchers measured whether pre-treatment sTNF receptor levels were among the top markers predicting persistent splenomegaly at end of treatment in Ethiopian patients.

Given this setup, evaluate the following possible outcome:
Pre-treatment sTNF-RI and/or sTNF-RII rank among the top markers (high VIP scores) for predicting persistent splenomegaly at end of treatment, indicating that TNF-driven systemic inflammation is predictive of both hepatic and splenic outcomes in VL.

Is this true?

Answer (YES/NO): NO